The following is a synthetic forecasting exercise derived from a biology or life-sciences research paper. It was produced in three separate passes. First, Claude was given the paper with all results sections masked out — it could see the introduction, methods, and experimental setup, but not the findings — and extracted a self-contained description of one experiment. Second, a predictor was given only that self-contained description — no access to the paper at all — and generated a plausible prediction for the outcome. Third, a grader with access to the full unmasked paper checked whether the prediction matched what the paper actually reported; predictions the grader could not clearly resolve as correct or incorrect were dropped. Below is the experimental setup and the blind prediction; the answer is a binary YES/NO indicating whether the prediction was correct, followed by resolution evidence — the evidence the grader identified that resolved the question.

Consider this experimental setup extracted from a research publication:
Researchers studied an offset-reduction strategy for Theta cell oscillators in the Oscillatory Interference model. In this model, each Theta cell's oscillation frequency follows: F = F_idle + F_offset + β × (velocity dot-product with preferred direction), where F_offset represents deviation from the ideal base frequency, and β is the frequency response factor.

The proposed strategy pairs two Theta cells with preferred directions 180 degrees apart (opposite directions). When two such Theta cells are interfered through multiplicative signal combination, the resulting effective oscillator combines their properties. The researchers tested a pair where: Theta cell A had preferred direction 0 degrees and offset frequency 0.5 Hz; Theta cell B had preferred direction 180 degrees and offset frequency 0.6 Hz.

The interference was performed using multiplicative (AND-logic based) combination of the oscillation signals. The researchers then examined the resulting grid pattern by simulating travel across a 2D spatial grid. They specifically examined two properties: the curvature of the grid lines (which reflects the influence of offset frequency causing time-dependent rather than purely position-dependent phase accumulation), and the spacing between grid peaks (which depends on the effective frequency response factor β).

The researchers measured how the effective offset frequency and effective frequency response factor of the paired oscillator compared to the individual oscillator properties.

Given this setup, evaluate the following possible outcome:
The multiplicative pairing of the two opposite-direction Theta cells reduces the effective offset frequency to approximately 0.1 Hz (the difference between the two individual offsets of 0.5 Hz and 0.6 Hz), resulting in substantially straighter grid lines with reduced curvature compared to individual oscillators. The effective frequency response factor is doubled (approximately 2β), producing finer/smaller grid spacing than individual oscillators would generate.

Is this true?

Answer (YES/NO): YES